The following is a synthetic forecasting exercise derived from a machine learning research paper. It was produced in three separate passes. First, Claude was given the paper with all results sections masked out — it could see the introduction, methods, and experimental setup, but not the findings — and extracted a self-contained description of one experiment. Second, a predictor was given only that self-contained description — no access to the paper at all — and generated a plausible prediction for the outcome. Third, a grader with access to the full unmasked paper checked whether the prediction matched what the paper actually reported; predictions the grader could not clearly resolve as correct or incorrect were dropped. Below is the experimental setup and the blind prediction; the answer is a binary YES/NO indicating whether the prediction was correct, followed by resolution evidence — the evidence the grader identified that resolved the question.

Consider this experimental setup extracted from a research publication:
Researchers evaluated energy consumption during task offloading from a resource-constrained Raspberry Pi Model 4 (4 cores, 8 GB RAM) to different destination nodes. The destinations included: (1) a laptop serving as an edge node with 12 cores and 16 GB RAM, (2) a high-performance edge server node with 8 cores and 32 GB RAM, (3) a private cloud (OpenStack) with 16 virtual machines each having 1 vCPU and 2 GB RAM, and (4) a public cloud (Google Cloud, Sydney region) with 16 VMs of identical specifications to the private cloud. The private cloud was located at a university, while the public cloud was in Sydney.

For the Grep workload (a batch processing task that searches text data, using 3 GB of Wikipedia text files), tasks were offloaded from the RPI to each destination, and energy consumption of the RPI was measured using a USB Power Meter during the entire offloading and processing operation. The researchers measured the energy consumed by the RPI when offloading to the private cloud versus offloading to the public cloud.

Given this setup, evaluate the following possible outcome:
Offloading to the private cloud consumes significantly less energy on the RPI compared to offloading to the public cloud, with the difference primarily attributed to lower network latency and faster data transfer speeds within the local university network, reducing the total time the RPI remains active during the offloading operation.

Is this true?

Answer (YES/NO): NO